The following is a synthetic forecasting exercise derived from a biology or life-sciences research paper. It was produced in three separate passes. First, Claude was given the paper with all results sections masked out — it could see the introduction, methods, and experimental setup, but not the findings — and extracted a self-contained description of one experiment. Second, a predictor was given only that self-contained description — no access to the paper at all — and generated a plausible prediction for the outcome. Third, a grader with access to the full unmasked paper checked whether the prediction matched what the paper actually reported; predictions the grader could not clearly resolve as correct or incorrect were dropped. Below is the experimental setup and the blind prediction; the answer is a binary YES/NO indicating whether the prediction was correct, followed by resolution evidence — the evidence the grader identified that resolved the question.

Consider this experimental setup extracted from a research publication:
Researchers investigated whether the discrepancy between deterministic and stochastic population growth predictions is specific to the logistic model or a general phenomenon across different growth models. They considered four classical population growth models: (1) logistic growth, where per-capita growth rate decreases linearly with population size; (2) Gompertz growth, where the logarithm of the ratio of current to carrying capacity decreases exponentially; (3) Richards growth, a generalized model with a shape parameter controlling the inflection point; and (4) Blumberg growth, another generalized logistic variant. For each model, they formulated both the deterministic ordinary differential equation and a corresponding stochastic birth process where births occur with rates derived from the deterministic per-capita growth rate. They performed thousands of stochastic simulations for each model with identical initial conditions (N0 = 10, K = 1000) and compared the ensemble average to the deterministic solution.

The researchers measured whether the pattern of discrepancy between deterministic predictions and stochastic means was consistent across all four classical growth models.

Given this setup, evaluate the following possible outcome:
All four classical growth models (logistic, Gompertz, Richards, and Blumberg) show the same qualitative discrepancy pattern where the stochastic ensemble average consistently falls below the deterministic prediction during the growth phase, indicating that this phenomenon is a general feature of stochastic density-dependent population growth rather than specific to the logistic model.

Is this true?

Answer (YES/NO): YES